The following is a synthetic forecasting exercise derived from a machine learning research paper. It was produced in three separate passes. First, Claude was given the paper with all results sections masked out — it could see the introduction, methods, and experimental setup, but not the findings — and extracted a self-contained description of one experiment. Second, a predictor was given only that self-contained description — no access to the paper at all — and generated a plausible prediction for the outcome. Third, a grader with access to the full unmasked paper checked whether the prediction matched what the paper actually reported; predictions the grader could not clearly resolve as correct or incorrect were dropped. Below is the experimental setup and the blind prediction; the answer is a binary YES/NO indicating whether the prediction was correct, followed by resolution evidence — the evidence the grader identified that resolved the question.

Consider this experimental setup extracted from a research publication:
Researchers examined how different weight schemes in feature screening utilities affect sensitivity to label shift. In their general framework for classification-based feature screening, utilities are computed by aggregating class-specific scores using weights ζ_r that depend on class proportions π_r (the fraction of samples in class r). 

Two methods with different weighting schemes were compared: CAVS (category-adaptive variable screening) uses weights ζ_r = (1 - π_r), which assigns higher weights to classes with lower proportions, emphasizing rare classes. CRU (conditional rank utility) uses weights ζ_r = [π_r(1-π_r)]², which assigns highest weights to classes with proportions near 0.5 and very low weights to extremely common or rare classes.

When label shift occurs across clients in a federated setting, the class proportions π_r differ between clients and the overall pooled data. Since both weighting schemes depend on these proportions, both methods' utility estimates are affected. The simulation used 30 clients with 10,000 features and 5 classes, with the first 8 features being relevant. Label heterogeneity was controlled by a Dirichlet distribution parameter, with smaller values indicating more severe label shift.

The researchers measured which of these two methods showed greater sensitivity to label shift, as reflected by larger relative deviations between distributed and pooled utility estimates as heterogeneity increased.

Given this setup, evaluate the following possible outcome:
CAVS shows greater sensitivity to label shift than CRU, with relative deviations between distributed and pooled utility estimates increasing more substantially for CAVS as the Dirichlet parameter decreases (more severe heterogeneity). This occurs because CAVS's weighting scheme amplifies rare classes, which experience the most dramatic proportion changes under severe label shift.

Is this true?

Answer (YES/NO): NO